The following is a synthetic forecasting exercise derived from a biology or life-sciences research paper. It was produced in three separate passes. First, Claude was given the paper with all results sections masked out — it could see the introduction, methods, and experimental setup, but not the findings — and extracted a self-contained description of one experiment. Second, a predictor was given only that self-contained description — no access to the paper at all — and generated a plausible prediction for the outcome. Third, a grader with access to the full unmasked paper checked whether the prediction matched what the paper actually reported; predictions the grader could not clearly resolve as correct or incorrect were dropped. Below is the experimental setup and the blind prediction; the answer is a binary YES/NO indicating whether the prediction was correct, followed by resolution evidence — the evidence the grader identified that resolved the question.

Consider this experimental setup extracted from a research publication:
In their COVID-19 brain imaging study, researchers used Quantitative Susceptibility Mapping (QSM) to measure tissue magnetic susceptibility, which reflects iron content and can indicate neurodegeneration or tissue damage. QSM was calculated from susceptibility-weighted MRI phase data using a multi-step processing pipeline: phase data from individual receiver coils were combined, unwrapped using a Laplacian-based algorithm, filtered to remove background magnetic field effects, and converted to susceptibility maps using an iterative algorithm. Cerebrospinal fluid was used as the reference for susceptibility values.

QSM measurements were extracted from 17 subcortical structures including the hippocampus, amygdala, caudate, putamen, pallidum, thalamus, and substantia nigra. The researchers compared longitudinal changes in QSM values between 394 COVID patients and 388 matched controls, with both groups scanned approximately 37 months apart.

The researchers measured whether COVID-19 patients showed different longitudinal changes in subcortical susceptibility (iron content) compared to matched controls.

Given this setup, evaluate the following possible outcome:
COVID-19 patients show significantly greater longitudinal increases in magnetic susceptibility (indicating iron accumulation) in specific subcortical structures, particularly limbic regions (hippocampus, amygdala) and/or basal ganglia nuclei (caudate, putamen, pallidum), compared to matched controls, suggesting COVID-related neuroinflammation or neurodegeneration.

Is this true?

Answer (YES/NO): NO